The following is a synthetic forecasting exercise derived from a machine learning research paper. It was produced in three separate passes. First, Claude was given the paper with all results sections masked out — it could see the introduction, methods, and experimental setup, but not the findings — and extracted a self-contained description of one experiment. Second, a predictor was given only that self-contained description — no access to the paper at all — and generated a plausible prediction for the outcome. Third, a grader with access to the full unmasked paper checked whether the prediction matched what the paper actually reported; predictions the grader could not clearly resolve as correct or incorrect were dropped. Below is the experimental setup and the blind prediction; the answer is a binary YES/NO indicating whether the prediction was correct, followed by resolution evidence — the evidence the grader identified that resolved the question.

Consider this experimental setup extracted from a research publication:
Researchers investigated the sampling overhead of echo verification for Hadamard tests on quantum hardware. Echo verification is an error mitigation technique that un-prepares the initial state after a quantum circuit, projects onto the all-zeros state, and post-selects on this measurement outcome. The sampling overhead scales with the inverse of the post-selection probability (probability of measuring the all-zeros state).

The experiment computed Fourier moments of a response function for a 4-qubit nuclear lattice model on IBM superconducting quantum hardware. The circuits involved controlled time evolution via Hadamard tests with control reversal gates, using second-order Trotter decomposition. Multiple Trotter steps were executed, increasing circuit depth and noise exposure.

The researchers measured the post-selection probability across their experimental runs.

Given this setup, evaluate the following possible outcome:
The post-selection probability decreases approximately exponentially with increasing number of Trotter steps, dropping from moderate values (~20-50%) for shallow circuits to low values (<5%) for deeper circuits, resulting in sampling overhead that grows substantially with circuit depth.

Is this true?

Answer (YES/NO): NO